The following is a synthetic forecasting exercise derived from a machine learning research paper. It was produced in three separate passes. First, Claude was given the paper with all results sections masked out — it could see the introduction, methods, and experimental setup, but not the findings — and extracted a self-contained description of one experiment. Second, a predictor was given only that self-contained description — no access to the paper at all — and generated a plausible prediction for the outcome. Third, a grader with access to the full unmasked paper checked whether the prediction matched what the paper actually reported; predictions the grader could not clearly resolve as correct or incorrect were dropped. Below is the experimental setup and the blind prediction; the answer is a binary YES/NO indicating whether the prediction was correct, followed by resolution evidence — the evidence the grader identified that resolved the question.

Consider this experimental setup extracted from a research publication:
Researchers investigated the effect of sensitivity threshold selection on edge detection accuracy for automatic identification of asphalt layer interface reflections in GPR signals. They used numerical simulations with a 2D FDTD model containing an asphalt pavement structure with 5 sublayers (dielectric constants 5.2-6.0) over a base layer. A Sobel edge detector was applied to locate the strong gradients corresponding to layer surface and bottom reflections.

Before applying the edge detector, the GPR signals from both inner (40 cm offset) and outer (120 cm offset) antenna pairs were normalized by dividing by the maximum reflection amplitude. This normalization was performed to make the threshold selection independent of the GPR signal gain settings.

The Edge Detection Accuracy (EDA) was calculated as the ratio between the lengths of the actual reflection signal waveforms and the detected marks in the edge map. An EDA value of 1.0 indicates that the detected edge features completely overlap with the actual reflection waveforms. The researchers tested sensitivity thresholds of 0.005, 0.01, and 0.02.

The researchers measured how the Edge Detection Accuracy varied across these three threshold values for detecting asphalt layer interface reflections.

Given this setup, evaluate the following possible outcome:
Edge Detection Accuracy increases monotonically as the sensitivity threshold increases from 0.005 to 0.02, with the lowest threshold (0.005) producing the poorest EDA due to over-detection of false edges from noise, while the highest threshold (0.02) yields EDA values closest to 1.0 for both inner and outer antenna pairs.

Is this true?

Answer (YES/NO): NO